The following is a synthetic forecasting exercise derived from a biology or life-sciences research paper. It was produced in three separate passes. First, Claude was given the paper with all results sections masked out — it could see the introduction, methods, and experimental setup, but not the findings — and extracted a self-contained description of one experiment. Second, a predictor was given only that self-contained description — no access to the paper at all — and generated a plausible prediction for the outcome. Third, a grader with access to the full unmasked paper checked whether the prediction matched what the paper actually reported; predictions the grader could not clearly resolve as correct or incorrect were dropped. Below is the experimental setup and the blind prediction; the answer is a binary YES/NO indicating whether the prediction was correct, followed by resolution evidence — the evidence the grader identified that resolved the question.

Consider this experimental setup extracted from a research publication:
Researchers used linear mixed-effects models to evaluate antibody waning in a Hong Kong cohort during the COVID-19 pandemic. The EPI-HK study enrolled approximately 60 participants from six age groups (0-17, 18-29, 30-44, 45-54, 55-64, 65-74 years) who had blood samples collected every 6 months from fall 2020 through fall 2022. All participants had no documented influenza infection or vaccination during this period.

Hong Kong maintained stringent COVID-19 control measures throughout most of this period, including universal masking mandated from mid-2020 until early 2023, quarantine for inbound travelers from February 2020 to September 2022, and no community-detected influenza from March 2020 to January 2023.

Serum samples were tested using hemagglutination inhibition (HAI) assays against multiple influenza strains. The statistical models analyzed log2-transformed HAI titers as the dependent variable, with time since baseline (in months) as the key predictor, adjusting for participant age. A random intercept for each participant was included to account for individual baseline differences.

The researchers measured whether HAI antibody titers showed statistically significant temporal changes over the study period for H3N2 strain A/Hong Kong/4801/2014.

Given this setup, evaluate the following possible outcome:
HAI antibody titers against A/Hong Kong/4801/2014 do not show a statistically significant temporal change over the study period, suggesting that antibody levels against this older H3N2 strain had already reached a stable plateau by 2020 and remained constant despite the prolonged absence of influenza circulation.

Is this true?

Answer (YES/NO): NO